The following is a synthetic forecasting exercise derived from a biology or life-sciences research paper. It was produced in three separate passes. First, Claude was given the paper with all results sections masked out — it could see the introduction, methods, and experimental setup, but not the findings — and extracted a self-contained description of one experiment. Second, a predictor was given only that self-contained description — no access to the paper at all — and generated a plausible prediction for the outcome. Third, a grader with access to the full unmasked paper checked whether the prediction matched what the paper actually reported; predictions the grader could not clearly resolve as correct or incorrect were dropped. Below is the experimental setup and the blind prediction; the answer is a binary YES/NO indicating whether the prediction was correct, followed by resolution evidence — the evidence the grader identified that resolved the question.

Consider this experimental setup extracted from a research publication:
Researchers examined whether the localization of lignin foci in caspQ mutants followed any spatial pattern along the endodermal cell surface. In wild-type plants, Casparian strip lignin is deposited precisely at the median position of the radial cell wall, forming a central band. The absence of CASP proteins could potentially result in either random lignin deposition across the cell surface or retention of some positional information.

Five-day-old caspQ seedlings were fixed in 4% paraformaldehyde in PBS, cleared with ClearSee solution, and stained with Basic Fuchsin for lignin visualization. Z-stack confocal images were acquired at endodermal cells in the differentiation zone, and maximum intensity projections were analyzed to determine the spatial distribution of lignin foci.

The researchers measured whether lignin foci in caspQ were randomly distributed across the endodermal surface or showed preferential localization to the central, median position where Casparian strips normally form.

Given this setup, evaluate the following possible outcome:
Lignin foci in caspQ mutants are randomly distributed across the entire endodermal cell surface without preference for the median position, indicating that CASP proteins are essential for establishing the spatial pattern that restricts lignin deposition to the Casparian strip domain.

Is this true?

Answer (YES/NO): NO